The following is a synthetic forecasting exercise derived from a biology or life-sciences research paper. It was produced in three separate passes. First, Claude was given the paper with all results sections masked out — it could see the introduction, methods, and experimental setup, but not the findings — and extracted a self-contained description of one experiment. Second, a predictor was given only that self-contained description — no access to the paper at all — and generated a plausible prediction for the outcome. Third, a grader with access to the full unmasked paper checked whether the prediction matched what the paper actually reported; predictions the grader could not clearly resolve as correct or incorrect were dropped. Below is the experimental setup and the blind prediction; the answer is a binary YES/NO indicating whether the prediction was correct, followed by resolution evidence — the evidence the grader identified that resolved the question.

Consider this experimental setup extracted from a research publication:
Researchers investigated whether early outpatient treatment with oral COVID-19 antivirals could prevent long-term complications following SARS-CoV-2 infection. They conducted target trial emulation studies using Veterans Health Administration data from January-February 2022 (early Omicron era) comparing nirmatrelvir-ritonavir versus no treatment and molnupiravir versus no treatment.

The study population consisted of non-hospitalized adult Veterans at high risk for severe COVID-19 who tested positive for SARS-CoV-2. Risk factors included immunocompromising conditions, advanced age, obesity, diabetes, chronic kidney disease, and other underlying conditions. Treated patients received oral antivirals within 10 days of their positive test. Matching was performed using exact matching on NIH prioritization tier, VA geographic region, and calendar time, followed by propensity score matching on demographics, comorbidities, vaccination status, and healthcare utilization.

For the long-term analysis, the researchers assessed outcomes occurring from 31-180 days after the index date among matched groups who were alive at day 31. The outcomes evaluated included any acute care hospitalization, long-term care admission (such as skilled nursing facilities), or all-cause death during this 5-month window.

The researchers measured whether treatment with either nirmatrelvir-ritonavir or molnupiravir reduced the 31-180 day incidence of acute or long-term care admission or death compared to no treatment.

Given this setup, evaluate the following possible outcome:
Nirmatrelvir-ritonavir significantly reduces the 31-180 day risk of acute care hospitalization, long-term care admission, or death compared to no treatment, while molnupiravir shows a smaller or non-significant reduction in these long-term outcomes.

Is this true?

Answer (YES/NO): NO